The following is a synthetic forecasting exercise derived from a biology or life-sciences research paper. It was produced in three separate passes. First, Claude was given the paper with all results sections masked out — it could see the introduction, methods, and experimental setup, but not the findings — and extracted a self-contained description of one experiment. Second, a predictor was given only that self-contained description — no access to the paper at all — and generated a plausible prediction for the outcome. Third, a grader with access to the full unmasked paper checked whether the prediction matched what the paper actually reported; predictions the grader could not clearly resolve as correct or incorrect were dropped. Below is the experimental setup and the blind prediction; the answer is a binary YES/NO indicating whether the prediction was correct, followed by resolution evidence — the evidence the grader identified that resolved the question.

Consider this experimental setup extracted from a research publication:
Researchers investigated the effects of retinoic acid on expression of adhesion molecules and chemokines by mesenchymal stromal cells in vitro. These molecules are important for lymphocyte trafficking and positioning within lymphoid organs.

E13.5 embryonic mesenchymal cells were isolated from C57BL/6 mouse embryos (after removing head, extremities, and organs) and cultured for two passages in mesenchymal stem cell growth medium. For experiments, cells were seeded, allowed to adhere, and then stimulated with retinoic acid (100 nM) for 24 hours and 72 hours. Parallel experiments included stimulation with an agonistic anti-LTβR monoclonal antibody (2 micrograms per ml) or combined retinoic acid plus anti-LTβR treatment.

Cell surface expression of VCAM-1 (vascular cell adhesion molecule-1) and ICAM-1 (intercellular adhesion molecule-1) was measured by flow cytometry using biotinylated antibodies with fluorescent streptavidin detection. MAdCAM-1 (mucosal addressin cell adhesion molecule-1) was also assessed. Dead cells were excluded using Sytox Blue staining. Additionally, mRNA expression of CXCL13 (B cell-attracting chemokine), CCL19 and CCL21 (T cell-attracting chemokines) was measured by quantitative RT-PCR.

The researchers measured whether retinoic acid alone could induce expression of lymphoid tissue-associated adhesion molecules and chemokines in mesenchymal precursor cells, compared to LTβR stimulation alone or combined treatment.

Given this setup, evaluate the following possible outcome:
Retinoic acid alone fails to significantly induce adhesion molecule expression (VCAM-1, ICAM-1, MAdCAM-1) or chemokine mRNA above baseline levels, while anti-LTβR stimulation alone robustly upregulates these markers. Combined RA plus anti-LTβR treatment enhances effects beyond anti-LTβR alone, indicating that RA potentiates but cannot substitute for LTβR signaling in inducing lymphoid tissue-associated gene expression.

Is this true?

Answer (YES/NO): NO